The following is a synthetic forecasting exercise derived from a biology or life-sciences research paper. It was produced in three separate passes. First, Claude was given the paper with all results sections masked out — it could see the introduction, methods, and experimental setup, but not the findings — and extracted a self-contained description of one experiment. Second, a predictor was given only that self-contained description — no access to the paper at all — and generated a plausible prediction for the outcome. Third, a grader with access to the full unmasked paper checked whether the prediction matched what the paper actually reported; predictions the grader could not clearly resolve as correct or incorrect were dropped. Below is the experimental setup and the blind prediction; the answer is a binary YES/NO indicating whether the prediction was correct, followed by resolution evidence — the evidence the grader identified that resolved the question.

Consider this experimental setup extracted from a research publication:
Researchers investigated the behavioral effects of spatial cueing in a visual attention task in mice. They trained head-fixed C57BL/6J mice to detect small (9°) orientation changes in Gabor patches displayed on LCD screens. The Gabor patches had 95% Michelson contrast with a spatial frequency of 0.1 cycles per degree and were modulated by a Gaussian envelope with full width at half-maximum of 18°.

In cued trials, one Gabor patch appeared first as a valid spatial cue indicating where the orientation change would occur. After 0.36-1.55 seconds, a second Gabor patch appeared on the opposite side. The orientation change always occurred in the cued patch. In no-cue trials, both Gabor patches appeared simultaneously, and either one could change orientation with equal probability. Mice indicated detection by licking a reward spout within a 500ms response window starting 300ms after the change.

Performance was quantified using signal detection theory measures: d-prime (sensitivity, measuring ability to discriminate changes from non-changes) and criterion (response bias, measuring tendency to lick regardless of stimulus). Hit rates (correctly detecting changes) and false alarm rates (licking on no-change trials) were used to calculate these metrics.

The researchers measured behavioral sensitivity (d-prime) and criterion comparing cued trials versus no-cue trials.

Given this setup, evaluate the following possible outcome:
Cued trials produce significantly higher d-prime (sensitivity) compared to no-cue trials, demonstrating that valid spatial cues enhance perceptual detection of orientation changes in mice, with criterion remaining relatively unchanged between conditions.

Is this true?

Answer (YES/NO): NO